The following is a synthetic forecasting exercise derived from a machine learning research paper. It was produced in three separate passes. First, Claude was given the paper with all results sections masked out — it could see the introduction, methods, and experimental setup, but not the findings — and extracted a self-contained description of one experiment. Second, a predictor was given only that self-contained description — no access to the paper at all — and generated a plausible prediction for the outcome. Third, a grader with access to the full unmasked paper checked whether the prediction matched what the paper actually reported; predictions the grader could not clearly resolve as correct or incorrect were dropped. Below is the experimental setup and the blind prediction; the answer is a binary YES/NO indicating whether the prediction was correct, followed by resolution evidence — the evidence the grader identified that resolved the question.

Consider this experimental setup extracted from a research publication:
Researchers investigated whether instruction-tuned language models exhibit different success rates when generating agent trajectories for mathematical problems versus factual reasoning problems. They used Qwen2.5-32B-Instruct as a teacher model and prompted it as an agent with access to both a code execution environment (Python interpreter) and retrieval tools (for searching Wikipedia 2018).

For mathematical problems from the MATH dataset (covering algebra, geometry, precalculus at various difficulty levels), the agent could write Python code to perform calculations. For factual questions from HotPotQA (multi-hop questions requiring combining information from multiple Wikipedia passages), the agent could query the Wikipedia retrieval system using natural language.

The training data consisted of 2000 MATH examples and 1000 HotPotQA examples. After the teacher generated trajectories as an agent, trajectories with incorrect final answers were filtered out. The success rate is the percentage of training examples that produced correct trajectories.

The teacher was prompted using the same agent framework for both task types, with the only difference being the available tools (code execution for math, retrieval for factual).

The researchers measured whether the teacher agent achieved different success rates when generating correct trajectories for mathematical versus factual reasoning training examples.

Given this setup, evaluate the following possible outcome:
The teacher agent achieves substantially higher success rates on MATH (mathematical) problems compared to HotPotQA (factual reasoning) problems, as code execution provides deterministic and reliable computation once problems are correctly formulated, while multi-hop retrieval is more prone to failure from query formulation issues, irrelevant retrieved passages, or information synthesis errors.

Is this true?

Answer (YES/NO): NO